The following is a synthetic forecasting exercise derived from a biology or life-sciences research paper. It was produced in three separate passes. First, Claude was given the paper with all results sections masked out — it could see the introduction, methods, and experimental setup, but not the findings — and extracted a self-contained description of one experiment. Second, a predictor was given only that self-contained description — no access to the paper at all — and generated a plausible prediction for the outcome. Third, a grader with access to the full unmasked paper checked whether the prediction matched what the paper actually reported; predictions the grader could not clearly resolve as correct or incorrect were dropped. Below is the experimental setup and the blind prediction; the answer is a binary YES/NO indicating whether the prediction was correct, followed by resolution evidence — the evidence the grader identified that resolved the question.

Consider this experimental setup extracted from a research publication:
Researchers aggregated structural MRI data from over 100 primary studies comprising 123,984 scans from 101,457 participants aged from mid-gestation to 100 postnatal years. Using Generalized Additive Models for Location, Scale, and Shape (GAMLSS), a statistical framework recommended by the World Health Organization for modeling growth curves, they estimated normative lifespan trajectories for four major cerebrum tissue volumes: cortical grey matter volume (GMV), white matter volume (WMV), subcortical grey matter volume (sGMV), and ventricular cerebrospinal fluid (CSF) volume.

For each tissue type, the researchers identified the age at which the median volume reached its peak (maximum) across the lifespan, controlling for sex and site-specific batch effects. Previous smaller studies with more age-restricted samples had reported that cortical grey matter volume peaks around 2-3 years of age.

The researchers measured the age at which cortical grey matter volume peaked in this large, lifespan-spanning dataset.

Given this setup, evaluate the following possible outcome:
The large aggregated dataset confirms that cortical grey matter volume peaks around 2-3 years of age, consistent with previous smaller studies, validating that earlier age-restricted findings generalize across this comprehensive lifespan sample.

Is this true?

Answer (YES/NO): NO